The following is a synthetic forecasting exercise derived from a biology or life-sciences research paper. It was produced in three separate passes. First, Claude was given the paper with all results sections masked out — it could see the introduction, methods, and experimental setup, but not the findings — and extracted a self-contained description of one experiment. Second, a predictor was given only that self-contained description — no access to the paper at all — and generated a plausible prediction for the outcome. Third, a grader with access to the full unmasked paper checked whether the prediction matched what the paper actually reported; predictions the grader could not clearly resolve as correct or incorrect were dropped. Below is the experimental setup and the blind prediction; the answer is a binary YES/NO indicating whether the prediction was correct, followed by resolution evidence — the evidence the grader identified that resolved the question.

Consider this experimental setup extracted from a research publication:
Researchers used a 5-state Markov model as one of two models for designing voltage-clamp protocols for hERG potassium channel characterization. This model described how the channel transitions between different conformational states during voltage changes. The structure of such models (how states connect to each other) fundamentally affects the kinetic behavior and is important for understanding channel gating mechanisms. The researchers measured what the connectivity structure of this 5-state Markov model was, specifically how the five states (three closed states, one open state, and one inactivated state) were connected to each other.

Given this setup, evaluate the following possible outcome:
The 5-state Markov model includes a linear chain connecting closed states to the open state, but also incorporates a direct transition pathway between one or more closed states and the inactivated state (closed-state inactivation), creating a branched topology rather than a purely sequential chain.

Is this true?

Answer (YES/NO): NO